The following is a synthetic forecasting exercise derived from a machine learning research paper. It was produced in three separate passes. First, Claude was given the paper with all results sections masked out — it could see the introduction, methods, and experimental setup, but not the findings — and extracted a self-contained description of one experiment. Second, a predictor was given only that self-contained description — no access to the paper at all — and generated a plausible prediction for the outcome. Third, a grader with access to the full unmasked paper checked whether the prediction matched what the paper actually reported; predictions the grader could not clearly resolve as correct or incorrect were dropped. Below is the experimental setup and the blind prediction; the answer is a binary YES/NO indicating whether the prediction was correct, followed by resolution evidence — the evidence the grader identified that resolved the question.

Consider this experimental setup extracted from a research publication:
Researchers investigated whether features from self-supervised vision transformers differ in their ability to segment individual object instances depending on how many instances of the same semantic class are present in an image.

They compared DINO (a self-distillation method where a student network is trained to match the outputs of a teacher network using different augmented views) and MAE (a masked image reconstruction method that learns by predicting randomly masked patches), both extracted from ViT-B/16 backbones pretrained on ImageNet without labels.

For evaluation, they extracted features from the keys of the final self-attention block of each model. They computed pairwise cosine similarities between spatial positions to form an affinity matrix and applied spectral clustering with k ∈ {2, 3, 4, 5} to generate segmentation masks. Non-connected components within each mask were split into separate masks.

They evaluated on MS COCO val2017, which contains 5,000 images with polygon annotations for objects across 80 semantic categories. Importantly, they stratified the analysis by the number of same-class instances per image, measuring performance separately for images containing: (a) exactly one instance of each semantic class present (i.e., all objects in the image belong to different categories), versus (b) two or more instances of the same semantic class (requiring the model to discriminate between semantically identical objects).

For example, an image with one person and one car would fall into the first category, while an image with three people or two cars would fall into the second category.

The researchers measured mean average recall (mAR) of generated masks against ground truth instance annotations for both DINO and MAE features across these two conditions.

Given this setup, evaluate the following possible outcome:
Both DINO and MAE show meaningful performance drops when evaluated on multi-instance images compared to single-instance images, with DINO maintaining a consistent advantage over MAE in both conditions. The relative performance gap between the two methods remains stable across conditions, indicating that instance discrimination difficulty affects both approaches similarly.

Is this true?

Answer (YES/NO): NO